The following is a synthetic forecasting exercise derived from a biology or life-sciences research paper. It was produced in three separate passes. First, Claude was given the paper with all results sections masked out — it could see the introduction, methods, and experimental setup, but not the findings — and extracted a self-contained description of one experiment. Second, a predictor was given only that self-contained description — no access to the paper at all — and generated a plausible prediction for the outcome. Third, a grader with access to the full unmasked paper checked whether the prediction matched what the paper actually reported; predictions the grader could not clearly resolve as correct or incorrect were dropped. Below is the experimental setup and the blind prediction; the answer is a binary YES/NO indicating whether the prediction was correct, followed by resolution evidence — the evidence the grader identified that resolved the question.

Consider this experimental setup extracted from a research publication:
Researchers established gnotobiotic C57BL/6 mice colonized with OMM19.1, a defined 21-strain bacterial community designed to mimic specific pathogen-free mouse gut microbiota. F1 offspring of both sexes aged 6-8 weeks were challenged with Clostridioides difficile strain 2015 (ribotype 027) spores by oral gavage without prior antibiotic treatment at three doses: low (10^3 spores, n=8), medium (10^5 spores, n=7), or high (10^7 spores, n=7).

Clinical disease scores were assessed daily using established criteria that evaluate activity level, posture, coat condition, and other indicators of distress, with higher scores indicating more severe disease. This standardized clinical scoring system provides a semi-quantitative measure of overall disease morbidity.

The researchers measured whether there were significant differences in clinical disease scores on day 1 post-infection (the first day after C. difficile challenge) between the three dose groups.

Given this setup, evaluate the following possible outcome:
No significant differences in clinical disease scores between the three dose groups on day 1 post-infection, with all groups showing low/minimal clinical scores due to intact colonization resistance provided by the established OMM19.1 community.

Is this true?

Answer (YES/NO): NO